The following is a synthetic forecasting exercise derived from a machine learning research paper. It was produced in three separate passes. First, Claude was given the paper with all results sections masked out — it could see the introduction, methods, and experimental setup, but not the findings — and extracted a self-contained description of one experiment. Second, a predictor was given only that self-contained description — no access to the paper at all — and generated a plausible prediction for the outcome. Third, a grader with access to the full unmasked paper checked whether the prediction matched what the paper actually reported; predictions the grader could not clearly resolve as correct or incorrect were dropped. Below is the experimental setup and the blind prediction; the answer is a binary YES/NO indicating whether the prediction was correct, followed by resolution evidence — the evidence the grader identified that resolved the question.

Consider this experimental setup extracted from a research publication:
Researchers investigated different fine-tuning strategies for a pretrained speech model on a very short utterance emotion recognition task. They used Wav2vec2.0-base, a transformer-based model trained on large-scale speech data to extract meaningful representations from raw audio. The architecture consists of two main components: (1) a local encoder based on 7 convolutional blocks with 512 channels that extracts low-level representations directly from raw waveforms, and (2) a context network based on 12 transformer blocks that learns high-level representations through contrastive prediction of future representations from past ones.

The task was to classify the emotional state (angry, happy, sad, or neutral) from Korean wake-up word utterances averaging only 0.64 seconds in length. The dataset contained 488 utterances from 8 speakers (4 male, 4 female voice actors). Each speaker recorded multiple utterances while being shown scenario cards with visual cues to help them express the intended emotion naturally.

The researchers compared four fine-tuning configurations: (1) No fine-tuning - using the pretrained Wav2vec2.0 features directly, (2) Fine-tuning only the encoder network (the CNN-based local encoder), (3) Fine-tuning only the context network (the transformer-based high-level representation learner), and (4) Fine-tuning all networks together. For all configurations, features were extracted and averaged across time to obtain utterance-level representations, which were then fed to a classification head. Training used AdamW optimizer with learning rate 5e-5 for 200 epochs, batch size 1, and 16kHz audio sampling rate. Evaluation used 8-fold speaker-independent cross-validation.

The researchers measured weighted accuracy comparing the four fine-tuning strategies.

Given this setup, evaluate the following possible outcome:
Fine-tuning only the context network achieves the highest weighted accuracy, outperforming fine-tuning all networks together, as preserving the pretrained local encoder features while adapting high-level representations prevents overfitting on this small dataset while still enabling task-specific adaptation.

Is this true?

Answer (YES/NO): YES